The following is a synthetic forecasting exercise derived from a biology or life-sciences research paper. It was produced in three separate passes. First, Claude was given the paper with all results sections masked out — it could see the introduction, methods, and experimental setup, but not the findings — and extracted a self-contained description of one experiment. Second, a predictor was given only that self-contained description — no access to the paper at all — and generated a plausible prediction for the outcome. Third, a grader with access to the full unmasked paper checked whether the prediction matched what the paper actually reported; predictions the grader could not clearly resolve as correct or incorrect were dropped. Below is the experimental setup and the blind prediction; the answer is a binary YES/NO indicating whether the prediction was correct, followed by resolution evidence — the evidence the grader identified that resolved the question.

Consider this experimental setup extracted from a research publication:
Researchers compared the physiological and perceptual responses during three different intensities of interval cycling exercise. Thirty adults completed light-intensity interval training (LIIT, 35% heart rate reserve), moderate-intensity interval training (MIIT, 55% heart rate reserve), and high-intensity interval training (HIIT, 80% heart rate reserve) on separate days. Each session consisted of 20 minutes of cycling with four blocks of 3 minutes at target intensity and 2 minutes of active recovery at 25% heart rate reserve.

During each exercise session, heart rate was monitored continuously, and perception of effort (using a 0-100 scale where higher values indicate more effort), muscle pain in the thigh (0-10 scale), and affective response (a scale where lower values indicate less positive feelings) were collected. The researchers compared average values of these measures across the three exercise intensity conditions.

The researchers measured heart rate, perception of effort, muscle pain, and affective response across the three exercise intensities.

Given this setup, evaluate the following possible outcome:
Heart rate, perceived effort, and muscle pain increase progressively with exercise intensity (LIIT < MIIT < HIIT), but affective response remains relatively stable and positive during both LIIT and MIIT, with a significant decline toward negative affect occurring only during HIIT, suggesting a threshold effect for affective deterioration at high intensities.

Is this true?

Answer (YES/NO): NO